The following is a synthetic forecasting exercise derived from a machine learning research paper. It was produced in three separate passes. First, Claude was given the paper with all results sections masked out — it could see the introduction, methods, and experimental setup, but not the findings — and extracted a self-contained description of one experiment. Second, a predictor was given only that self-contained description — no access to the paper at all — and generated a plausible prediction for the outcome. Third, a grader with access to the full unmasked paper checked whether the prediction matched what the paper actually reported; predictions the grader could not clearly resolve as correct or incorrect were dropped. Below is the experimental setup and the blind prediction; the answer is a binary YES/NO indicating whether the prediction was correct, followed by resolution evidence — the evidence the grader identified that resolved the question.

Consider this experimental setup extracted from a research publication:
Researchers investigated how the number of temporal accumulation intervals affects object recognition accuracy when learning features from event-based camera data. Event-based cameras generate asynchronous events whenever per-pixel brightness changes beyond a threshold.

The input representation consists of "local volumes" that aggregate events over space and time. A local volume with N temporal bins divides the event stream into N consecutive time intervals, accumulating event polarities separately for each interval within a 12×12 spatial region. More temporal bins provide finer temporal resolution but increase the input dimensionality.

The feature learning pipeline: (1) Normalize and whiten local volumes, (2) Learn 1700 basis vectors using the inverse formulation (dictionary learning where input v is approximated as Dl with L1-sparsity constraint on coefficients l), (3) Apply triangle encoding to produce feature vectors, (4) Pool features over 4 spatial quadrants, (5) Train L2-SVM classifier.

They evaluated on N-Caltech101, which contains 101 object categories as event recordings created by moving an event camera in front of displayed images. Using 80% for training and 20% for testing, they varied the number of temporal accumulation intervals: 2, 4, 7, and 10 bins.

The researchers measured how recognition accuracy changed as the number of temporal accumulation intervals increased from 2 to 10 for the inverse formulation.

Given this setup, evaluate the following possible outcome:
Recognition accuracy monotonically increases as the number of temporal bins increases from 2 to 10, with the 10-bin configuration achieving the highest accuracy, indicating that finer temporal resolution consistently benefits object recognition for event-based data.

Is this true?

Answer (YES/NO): NO